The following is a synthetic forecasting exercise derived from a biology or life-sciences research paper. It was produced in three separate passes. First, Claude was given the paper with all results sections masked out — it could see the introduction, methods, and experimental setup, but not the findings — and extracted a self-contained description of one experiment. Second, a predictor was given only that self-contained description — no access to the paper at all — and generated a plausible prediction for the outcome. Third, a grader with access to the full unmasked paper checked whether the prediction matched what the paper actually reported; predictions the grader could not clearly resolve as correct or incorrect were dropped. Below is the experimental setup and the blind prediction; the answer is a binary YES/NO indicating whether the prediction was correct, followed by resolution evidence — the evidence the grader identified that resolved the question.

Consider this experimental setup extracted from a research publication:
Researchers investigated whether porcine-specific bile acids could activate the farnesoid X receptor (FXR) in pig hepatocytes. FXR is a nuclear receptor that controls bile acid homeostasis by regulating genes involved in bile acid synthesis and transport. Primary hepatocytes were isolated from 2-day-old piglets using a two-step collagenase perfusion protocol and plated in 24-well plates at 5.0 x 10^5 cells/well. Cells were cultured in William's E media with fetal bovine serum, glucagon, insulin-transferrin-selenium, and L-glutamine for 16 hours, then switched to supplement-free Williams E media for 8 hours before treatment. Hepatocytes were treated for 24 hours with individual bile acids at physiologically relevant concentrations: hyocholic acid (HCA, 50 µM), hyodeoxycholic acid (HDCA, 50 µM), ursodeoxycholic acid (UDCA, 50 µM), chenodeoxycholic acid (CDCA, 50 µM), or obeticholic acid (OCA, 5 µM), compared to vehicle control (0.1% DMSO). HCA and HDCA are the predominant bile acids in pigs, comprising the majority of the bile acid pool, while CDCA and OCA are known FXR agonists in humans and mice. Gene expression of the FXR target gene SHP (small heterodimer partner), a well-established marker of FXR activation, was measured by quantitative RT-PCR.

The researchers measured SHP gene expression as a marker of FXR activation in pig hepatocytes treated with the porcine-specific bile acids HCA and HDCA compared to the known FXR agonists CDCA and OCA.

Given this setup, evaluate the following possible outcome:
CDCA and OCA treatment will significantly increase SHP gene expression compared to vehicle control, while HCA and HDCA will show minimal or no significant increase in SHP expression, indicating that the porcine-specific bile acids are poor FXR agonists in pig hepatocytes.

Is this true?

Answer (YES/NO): YES